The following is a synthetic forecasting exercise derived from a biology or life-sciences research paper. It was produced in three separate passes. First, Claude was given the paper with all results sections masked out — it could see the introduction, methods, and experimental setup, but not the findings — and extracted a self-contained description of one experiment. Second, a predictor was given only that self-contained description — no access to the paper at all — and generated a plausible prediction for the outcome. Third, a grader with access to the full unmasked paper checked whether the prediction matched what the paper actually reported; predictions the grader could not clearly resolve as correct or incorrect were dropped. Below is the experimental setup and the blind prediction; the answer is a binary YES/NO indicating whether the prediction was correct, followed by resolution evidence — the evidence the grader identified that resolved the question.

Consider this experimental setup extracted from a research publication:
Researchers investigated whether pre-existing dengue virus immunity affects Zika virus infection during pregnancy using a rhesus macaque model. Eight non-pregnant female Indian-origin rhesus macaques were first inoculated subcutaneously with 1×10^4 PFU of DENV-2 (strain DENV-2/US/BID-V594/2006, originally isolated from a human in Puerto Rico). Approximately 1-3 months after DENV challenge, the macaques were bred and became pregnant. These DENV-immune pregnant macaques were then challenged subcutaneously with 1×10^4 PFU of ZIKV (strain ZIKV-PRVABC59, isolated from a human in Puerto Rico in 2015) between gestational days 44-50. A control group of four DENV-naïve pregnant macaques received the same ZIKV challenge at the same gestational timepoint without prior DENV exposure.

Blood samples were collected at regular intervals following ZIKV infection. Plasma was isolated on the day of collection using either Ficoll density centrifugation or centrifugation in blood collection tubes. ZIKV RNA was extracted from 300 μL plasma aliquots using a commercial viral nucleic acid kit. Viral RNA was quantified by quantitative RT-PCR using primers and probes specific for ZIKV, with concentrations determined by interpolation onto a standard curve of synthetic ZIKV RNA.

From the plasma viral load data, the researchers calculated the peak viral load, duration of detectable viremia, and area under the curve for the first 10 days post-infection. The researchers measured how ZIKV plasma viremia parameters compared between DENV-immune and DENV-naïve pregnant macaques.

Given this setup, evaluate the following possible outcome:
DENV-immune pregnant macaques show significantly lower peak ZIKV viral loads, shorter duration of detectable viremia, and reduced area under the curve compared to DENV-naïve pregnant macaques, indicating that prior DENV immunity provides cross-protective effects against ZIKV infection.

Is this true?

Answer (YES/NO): NO